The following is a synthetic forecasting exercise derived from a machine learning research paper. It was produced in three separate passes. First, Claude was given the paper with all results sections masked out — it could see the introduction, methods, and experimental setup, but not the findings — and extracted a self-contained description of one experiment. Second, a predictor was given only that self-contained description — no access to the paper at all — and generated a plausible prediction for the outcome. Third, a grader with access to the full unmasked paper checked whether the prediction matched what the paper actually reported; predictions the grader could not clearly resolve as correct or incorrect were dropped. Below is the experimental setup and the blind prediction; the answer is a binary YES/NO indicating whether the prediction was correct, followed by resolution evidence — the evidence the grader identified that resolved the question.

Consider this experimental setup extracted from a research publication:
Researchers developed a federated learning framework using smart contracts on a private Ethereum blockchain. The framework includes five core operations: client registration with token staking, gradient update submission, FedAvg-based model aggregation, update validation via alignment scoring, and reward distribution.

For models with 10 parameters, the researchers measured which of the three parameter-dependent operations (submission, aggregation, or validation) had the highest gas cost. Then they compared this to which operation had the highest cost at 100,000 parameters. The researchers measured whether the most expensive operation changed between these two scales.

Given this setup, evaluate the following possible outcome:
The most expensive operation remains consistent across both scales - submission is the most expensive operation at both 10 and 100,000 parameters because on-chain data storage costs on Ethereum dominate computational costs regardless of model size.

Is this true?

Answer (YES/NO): NO